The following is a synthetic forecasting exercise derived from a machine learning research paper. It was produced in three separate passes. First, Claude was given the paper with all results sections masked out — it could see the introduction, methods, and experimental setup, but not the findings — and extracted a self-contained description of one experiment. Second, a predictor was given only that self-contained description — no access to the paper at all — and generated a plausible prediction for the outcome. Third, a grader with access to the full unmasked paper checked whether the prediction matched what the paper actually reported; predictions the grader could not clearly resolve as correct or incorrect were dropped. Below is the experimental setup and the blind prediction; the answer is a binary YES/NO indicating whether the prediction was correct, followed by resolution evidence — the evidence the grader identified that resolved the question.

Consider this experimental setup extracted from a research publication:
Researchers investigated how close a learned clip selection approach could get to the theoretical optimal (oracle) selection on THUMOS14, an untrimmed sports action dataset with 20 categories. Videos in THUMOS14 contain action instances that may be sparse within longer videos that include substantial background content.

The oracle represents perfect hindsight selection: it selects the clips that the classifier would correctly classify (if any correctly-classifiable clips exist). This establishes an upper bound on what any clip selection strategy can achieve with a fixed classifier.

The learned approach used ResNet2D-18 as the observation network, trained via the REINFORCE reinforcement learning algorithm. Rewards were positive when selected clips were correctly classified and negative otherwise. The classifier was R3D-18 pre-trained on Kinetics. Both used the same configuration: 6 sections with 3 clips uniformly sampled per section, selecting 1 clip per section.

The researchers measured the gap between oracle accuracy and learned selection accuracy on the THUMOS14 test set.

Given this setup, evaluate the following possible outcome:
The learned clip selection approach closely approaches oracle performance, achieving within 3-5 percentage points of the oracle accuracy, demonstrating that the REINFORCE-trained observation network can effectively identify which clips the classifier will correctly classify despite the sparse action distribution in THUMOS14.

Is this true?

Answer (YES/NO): NO